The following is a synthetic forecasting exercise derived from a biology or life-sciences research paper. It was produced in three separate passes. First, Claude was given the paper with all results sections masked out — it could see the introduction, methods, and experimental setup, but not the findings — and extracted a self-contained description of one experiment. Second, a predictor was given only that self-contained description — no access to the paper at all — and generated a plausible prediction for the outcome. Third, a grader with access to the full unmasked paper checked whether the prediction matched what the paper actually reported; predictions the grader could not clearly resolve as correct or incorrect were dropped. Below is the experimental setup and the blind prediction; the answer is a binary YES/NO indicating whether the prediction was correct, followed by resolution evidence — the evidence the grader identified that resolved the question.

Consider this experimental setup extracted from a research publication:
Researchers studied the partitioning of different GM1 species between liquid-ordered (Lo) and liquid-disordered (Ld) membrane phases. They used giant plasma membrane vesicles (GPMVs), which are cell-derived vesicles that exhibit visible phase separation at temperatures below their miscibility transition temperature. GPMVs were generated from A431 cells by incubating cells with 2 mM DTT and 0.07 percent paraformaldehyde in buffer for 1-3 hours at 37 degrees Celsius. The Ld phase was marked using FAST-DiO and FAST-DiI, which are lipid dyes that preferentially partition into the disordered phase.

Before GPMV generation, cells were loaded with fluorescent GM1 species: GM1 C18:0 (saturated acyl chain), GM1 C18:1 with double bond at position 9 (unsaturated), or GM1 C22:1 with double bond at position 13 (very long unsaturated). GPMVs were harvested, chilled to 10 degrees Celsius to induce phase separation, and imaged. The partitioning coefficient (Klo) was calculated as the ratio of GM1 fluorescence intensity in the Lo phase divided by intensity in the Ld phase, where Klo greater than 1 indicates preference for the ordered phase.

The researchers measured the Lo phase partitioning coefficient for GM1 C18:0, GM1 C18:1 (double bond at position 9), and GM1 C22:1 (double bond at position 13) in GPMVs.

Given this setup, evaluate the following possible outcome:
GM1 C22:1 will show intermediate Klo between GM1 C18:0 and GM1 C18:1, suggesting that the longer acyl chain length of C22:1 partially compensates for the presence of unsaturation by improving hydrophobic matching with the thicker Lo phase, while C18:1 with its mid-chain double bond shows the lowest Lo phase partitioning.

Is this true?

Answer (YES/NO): NO